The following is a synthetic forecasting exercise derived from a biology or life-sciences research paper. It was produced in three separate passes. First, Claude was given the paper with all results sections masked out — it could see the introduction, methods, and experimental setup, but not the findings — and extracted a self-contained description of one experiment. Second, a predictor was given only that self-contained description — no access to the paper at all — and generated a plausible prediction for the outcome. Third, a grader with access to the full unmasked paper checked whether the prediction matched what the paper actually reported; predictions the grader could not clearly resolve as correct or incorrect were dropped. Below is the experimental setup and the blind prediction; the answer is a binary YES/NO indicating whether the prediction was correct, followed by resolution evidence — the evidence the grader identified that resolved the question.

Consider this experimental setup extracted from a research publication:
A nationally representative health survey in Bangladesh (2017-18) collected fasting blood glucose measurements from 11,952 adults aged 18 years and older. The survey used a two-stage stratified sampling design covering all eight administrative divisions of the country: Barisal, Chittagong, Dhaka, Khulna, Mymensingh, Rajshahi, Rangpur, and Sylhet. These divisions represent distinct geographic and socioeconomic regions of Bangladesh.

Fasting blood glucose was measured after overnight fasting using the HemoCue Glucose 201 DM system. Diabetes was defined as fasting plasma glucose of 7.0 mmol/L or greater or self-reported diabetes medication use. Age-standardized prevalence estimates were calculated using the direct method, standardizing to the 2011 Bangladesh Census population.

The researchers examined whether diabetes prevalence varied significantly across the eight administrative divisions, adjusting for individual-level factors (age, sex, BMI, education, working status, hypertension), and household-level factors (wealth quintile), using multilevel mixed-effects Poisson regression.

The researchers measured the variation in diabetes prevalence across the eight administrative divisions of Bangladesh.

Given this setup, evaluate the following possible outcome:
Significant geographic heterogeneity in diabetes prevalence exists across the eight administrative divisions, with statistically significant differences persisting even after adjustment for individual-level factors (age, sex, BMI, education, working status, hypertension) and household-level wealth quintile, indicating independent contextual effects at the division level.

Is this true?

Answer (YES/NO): YES